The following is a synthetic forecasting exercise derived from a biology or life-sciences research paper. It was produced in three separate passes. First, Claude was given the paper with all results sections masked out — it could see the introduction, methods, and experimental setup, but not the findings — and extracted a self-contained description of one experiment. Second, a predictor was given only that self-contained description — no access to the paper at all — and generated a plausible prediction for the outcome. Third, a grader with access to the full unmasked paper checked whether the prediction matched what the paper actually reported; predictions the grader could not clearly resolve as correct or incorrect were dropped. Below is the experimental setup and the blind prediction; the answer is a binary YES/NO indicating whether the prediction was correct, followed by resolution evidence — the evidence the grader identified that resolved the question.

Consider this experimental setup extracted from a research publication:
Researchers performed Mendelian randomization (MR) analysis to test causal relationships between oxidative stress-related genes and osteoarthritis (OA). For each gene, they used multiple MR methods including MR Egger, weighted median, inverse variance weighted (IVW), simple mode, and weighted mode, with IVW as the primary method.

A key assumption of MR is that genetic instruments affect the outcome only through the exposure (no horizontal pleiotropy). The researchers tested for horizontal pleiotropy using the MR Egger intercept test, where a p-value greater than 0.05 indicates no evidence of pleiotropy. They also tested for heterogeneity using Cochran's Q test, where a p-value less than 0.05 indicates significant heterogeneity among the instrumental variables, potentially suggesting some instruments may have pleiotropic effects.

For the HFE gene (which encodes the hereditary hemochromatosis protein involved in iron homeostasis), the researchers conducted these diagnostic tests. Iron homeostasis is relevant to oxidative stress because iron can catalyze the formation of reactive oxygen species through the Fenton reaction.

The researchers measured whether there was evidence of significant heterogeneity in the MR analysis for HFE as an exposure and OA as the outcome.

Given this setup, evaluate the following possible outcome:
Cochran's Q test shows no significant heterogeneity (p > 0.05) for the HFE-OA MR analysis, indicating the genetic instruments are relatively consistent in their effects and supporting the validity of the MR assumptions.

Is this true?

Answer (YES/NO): YES